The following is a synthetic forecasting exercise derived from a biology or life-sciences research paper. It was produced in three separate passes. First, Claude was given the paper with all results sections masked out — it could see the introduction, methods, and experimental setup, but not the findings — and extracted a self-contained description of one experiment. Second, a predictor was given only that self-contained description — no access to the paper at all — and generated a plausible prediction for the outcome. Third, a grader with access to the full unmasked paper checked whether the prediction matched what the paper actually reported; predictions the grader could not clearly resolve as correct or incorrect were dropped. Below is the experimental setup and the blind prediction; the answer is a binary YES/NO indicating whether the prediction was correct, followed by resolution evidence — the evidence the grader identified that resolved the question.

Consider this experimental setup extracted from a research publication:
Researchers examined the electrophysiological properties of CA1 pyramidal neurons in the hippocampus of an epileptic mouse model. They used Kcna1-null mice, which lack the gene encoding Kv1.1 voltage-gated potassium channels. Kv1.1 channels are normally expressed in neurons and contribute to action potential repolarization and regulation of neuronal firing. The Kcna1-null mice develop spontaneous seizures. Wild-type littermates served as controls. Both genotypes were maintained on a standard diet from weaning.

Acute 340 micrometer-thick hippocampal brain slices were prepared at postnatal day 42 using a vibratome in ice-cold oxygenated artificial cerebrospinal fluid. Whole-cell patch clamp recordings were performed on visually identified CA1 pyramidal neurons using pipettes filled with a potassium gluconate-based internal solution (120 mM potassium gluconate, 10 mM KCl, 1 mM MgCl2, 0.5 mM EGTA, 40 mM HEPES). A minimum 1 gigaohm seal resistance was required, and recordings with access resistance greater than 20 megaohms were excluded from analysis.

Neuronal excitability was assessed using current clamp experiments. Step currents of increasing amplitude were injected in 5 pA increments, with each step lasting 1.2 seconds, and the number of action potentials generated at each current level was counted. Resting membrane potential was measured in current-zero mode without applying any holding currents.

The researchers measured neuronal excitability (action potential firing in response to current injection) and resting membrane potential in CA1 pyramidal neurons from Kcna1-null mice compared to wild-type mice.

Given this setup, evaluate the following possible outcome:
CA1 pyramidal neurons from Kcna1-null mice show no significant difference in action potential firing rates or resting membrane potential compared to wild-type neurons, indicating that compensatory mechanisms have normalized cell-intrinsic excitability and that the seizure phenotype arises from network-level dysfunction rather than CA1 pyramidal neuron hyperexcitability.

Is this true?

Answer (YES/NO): NO